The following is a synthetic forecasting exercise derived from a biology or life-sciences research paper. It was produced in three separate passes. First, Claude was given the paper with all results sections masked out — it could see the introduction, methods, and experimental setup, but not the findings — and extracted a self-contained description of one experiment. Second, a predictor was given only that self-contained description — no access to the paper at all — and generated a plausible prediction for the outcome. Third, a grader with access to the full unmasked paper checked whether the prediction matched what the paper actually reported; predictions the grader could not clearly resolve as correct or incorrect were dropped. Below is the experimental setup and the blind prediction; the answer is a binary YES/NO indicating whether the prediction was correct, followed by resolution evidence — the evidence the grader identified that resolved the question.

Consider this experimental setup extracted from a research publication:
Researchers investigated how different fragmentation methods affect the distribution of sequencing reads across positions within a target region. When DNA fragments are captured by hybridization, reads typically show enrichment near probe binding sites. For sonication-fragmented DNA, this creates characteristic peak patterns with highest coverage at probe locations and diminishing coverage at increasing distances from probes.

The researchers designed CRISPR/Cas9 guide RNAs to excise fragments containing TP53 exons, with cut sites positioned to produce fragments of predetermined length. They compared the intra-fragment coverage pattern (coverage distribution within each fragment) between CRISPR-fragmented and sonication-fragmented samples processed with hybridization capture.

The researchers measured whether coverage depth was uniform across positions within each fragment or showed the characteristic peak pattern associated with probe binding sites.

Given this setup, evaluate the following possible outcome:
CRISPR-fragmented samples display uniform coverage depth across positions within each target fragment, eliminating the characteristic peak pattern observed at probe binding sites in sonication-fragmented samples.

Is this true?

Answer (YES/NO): YES